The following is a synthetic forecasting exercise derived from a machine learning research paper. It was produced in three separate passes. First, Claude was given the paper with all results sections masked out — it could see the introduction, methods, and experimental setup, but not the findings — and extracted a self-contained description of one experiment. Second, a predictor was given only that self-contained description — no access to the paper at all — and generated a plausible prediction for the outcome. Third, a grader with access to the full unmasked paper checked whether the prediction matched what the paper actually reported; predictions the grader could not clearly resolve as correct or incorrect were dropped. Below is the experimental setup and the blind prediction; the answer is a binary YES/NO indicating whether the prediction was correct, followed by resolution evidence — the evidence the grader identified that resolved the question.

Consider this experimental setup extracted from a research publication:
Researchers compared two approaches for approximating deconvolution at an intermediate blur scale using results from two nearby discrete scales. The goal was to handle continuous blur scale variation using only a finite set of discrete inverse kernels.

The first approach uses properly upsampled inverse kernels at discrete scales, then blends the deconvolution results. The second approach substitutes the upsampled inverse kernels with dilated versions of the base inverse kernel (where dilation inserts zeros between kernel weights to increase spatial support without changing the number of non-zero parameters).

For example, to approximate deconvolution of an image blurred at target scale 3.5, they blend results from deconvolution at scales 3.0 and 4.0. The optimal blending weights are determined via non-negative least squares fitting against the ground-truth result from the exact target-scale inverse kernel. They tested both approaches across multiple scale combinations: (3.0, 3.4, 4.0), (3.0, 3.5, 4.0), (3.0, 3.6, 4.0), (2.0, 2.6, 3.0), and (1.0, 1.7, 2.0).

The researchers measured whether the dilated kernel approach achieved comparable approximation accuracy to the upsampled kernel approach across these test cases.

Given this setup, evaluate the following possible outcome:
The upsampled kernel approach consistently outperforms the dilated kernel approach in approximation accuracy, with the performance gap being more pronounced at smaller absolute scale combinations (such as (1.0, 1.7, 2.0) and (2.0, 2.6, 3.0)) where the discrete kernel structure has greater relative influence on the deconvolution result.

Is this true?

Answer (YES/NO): NO